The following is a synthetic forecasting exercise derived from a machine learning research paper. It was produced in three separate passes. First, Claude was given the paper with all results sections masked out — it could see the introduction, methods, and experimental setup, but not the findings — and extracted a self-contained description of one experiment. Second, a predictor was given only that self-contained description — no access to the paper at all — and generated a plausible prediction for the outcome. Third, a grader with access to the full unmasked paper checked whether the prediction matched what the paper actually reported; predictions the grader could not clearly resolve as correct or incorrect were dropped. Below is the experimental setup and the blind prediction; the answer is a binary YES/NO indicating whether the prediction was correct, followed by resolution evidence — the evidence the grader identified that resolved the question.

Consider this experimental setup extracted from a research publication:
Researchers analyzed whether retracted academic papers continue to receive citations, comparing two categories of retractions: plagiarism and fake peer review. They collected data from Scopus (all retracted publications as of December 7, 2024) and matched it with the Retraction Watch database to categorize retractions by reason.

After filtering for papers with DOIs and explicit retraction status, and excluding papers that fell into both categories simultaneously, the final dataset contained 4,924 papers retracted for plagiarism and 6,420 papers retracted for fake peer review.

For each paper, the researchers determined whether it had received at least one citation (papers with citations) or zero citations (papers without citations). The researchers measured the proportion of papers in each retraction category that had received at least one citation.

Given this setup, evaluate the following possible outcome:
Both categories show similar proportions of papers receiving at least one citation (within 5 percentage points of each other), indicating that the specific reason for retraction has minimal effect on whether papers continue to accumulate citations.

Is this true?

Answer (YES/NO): NO